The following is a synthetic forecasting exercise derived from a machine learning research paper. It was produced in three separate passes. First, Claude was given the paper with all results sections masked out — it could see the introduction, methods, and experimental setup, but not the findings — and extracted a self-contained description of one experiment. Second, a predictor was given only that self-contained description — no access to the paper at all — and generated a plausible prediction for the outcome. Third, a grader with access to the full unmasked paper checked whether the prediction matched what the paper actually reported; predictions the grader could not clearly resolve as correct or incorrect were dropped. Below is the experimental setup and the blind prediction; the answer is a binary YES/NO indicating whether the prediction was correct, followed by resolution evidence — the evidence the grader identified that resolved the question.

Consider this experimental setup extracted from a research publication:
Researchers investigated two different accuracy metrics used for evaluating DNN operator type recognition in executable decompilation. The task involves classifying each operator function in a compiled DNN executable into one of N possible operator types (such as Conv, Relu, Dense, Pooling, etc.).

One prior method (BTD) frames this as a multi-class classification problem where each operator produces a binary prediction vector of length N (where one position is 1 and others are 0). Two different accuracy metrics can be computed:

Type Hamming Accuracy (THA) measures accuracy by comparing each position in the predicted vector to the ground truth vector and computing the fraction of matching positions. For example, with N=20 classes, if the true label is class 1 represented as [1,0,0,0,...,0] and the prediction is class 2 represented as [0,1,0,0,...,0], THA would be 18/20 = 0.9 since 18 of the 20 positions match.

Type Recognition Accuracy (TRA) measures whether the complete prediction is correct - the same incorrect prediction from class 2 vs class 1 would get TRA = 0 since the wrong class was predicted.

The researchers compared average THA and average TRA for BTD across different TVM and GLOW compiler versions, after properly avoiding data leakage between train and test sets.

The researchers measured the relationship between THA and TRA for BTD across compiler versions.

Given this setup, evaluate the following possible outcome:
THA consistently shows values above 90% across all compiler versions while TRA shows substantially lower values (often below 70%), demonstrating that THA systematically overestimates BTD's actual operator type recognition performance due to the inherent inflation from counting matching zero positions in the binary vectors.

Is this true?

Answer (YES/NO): YES